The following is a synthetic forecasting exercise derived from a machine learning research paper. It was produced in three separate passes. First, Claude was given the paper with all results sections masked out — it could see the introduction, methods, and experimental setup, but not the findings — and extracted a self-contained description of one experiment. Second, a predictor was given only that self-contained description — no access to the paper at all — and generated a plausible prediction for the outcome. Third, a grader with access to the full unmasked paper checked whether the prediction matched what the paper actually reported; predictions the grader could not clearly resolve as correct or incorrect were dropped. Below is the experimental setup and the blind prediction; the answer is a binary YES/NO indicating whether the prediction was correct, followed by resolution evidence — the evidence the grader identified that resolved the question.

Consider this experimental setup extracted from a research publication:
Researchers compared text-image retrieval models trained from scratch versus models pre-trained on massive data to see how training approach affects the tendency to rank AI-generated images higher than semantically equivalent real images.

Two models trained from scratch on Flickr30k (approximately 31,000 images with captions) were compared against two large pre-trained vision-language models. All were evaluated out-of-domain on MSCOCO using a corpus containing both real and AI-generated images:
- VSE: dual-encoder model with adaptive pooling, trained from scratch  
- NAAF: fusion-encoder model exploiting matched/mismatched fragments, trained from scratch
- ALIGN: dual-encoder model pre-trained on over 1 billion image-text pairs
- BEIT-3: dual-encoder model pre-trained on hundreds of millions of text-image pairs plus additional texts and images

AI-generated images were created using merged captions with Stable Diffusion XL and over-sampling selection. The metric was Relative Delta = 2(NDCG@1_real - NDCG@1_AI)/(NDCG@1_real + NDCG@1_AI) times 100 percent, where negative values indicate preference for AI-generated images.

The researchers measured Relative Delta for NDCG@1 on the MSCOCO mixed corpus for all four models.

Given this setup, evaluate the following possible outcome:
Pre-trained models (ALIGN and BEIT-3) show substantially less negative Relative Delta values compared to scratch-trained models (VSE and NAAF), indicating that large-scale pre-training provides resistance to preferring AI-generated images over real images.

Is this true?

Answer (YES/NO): NO